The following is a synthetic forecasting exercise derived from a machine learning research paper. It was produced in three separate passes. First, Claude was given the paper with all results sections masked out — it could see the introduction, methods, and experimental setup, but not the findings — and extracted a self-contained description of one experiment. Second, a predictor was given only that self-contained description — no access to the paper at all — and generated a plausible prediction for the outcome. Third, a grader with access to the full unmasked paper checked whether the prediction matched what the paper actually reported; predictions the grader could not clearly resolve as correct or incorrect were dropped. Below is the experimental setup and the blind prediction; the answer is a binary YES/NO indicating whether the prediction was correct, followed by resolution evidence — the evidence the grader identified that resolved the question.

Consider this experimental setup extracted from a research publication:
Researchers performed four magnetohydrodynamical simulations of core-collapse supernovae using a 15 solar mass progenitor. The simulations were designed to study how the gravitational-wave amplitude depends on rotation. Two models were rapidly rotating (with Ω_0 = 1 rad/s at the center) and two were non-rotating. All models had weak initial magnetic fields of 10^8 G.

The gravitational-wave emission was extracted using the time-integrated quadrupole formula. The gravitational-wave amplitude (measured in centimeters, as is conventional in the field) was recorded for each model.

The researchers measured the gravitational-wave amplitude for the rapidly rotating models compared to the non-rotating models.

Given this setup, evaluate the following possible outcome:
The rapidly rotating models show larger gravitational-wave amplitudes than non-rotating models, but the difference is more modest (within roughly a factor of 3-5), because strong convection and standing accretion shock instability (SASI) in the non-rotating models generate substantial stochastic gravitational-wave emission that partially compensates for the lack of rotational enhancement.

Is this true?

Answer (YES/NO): YES